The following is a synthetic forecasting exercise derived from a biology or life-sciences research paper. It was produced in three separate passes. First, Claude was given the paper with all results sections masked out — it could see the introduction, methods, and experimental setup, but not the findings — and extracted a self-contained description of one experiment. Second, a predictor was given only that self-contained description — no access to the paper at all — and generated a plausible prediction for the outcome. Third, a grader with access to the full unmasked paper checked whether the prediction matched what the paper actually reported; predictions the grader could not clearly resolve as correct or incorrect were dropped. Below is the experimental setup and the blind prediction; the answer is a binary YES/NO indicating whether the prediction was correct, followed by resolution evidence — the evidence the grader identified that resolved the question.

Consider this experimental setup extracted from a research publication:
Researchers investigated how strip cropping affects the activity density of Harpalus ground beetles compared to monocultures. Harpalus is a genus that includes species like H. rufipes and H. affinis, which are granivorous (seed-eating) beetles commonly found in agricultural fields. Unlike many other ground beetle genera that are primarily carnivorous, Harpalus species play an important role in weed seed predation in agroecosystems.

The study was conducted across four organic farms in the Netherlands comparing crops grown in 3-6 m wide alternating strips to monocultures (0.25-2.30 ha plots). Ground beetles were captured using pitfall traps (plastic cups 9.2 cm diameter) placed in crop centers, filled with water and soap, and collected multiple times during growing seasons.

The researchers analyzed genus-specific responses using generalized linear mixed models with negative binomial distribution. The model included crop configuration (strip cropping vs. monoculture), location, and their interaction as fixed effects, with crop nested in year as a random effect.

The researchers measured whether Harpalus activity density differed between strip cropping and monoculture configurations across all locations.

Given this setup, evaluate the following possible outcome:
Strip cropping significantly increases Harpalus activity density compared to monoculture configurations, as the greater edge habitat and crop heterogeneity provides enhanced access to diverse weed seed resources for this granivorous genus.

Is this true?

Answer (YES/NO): YES